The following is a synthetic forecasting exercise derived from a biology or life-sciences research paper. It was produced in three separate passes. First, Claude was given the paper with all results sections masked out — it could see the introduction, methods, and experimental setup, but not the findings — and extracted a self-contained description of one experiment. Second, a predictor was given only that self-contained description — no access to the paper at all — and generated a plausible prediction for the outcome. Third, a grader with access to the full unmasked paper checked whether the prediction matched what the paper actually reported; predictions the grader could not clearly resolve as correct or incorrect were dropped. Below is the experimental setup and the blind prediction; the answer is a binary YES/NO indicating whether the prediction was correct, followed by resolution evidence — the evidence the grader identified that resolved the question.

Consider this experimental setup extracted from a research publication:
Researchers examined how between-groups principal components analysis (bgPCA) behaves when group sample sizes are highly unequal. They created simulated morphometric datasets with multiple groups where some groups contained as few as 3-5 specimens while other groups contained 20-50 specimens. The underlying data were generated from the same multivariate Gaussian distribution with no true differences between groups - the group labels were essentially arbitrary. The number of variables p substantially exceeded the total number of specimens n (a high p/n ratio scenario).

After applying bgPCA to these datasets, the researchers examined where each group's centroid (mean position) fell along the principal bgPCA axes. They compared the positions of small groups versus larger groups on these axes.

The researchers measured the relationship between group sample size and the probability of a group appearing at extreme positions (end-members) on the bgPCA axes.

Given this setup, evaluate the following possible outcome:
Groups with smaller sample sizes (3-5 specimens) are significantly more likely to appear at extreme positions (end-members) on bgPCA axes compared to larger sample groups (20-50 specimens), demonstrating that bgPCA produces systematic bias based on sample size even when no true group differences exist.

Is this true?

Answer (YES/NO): YES